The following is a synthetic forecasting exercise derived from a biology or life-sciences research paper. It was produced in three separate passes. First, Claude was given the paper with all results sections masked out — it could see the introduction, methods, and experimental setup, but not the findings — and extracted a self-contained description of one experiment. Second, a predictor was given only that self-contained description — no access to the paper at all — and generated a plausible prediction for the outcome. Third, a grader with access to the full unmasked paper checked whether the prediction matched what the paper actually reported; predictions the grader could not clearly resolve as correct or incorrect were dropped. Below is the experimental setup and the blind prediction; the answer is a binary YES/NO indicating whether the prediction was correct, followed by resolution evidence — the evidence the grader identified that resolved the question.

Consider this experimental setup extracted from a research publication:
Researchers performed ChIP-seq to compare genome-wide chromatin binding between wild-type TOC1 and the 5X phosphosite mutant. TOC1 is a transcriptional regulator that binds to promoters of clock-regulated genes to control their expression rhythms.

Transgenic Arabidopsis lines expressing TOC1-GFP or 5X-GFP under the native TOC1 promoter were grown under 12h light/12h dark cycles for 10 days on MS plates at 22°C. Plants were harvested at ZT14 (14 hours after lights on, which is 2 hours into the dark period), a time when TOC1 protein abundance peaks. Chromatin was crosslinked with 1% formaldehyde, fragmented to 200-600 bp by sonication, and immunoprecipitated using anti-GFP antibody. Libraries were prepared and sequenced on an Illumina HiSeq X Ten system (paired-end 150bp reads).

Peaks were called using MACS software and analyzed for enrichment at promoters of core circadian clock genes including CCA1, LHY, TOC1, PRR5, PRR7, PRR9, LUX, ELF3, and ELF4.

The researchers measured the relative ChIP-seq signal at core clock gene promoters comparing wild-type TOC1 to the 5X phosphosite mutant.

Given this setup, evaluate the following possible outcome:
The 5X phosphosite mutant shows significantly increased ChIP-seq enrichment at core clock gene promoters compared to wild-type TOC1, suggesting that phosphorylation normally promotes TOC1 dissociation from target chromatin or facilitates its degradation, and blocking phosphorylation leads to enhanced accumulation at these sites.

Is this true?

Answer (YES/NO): NO